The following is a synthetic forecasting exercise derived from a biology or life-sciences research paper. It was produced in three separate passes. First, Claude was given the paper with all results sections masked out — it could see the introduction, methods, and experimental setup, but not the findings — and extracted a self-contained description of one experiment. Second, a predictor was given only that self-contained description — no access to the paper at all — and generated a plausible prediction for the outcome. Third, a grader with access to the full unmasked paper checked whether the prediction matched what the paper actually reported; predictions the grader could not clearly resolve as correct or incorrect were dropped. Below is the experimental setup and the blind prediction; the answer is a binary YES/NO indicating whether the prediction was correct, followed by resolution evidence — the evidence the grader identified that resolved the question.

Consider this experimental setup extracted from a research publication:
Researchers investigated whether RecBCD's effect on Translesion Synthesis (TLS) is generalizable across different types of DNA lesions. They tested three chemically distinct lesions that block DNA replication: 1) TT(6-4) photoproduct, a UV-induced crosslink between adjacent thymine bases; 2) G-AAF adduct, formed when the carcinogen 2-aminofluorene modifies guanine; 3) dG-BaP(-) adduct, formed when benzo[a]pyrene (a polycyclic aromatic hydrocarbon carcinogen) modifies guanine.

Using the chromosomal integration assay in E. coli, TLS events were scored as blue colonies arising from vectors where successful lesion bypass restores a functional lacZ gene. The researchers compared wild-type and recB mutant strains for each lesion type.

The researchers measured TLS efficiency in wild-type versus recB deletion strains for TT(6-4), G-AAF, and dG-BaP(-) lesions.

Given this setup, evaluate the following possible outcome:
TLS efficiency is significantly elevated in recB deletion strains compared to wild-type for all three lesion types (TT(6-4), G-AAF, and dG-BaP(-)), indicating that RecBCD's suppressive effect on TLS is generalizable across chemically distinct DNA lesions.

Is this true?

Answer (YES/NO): NO